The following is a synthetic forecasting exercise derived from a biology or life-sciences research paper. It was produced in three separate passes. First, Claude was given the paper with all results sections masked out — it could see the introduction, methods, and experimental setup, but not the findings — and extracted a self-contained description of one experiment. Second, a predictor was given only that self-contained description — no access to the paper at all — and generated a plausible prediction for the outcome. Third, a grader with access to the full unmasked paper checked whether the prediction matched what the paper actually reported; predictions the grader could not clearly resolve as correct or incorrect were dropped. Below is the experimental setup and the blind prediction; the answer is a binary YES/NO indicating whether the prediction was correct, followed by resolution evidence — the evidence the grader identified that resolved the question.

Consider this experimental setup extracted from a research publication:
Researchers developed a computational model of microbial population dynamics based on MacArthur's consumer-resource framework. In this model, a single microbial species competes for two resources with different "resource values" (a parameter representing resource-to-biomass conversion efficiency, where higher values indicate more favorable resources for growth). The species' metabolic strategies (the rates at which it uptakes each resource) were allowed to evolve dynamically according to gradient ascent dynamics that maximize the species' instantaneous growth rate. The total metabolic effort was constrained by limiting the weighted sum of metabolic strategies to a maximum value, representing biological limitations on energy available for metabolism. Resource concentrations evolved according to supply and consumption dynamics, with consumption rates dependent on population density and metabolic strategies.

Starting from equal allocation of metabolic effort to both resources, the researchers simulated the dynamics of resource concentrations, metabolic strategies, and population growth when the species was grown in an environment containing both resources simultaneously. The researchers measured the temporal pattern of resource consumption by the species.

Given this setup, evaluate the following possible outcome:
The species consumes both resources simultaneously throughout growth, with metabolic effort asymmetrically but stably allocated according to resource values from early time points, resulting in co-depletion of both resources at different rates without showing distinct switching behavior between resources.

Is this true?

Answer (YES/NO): NO